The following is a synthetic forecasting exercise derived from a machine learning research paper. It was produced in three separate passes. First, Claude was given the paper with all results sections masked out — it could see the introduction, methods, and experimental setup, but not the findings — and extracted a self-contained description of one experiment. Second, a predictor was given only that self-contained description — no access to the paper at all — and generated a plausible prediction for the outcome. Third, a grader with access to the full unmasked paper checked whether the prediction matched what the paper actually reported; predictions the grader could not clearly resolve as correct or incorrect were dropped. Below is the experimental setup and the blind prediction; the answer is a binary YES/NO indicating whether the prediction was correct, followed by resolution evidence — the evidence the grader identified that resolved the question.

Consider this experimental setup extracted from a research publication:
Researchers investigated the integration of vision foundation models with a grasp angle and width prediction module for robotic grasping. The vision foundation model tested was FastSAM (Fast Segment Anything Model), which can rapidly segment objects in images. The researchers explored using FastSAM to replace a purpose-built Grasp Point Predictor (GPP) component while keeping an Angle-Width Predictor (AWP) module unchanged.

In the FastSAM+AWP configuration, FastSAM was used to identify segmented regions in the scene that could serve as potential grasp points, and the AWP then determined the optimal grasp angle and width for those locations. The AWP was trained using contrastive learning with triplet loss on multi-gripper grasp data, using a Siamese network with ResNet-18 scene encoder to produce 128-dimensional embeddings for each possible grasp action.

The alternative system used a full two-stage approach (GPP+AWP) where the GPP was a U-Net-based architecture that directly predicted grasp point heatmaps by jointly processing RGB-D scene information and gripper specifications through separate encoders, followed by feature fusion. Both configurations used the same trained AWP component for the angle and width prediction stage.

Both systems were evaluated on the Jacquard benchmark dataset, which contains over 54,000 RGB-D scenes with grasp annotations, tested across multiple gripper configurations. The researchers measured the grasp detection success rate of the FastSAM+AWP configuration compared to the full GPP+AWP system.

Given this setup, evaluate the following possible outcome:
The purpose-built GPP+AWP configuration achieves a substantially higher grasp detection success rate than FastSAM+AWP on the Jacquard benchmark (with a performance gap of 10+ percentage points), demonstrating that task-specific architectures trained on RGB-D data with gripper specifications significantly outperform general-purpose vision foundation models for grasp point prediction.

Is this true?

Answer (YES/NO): NO